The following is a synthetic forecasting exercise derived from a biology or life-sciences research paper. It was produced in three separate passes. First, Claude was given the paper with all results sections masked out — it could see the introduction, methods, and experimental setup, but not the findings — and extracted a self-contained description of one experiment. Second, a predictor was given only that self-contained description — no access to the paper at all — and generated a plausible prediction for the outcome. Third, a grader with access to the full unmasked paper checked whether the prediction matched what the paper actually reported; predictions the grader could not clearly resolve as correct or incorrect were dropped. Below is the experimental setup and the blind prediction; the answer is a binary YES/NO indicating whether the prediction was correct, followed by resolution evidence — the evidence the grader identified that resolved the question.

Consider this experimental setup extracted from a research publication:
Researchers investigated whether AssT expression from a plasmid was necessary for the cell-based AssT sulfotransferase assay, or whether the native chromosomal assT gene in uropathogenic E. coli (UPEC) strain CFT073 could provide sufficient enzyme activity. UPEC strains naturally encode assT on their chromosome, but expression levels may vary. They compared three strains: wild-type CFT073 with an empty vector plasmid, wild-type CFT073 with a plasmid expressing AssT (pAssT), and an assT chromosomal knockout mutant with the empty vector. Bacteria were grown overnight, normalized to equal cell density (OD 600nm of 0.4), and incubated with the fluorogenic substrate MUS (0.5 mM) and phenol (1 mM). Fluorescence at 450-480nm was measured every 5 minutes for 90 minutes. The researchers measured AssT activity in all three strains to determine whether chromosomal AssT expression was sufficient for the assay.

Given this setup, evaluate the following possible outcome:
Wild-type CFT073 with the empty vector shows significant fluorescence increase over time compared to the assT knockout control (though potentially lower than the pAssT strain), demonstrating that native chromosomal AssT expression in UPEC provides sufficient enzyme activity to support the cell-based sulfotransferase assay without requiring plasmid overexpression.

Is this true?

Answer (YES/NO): NO